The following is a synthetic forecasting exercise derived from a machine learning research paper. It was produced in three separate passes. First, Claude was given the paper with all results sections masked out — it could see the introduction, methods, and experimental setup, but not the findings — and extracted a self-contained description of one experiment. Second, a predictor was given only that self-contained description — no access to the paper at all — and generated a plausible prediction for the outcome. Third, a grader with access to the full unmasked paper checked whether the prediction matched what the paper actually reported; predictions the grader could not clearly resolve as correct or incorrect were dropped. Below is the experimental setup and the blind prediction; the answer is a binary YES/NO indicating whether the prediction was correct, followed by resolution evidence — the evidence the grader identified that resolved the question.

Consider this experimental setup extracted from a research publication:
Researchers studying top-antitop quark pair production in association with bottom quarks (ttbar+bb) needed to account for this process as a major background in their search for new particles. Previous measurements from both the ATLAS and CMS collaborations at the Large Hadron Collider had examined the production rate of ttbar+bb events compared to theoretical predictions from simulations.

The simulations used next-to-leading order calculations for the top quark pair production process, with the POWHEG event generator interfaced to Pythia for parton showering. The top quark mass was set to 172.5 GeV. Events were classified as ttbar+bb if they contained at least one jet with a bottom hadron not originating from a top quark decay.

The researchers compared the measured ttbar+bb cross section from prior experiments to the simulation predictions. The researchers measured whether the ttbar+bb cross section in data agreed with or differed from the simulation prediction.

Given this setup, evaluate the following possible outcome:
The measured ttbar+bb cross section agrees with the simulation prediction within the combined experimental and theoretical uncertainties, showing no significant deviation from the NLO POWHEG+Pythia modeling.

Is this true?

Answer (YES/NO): NO